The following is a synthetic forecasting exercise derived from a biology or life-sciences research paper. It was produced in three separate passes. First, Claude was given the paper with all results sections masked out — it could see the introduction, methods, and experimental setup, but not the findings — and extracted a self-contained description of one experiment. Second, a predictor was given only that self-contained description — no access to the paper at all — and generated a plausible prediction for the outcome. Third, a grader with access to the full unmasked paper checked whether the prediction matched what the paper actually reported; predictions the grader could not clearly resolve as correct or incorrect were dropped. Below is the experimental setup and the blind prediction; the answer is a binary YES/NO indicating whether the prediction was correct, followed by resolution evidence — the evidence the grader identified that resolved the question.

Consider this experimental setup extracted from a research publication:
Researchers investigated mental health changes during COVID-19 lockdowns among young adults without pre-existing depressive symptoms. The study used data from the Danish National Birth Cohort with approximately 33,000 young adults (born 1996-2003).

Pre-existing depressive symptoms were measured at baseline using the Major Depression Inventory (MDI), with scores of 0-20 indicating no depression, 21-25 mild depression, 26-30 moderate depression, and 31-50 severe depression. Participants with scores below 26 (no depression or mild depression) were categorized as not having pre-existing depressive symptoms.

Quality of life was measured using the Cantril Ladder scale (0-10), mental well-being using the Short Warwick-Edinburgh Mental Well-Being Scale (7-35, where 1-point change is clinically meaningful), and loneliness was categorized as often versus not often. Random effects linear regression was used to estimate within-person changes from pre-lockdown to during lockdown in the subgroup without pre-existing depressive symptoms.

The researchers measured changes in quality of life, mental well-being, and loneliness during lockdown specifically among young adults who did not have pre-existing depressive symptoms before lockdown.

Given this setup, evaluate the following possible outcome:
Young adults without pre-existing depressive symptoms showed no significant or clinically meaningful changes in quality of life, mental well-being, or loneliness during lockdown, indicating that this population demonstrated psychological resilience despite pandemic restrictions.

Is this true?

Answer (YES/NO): NO